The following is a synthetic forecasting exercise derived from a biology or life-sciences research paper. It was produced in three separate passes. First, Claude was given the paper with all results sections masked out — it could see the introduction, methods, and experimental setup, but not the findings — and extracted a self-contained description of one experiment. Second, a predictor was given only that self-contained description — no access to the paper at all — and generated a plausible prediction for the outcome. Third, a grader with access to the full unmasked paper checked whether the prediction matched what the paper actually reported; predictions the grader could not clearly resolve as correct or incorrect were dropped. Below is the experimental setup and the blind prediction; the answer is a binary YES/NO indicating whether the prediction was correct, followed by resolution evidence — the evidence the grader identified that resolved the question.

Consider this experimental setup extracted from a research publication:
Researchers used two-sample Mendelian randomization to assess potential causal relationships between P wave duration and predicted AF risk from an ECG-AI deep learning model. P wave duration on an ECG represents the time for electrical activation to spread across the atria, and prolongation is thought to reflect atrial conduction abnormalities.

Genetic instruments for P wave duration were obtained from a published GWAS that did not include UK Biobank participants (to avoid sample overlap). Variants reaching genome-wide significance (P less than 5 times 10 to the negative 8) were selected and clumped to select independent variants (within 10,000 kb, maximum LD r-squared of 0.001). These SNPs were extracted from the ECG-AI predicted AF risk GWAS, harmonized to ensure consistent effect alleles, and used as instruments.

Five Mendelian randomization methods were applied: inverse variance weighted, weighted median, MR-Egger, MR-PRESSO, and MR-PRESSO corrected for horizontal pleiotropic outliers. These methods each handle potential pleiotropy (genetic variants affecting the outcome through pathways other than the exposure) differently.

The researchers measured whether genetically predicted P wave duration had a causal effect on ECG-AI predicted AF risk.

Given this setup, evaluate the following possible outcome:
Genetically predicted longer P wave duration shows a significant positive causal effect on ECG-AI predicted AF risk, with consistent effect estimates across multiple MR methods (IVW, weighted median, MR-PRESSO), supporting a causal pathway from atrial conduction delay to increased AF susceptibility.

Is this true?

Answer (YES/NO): YES